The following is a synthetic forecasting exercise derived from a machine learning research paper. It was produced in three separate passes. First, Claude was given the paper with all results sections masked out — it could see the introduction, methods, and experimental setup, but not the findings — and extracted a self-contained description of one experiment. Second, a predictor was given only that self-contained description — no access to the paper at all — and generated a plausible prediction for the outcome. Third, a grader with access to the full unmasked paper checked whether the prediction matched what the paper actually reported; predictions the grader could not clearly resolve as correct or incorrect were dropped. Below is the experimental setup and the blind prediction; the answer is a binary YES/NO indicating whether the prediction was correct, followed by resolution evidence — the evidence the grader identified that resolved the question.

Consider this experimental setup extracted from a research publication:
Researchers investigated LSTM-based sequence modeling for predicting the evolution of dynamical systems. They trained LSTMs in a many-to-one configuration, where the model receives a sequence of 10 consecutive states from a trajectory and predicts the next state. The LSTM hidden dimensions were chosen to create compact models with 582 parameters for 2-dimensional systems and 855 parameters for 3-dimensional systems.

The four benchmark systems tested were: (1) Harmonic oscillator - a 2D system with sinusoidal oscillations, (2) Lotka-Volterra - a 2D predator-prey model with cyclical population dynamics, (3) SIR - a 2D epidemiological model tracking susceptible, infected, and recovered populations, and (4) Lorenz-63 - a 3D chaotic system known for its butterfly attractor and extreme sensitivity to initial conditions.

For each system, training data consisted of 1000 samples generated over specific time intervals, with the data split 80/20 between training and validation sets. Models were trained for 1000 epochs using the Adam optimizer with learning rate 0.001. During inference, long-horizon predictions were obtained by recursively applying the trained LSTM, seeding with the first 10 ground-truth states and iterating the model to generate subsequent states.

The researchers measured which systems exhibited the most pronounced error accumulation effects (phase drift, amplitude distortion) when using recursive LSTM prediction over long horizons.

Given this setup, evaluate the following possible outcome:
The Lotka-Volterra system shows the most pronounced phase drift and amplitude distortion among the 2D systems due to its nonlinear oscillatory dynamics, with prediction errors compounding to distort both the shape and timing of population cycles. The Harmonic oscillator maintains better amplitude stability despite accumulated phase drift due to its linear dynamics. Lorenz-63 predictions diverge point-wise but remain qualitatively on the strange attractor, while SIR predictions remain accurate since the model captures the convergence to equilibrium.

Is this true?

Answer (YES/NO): NO